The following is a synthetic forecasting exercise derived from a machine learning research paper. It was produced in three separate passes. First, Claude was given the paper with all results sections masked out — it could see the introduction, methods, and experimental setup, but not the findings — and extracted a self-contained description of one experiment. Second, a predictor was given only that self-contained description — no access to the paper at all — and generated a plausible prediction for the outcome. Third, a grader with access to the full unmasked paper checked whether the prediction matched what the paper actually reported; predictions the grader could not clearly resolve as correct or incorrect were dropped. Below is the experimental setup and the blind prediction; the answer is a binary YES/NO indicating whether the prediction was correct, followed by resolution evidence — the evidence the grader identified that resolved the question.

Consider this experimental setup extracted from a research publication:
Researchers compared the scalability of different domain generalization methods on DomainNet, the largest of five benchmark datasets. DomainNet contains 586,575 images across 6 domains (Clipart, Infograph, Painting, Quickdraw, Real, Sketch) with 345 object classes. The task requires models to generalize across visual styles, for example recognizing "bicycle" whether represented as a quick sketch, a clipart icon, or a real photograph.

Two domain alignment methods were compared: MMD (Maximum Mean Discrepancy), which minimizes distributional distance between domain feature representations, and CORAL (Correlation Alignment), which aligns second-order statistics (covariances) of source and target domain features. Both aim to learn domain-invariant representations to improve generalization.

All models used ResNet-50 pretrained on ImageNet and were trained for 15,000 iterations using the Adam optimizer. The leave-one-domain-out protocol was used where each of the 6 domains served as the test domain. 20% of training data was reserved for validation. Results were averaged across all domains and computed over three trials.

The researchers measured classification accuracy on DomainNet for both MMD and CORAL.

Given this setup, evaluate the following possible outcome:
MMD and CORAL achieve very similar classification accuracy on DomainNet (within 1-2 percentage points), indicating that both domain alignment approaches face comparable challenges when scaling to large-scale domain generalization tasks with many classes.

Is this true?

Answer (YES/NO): NO